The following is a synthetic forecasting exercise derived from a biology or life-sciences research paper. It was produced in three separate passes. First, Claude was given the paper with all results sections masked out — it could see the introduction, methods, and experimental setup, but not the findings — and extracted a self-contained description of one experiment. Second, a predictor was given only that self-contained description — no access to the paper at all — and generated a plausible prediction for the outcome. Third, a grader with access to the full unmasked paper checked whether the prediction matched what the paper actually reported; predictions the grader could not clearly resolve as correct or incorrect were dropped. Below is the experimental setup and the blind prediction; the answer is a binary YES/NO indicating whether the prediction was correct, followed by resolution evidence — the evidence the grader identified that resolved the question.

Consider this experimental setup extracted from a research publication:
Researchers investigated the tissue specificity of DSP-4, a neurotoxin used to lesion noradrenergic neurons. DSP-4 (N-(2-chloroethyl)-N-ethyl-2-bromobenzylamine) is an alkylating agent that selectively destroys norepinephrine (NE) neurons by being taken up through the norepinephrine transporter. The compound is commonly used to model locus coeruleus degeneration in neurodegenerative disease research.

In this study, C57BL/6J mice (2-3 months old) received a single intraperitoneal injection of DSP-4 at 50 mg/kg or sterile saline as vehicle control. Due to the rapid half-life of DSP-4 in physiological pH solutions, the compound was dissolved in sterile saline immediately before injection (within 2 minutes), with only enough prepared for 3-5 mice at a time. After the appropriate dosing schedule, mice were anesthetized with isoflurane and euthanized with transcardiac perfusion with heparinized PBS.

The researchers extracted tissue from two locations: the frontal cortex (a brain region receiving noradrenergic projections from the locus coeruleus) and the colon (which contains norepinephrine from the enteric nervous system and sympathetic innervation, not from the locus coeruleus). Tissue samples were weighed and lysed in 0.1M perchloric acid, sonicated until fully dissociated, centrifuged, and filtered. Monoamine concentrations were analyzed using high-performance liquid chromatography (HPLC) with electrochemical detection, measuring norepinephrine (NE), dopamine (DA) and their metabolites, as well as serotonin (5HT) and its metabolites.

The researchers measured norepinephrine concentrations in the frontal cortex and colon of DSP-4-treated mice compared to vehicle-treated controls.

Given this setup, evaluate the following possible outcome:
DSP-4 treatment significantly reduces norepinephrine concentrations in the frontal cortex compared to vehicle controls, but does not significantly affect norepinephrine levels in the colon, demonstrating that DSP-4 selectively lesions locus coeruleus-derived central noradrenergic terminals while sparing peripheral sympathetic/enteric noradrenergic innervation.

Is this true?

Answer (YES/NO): NO